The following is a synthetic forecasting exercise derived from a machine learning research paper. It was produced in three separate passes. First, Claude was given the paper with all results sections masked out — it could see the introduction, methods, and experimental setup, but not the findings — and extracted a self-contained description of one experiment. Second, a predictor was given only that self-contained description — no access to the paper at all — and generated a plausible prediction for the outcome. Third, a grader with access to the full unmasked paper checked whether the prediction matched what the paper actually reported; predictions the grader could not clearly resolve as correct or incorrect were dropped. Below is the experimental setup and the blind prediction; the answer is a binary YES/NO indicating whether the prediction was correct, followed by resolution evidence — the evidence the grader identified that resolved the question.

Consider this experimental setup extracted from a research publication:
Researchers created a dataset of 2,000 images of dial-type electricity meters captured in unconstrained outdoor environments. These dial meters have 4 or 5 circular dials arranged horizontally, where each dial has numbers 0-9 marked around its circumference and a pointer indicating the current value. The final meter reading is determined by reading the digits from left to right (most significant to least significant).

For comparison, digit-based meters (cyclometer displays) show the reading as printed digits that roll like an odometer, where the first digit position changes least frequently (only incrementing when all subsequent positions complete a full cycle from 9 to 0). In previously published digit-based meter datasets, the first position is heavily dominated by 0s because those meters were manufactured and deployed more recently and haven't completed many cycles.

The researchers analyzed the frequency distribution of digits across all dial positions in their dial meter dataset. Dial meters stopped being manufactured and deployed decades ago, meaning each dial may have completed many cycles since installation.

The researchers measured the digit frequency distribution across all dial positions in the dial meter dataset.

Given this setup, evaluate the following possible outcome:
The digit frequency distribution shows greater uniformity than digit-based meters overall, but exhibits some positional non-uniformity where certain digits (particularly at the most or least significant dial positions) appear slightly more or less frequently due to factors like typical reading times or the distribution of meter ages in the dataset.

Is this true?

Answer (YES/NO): YES